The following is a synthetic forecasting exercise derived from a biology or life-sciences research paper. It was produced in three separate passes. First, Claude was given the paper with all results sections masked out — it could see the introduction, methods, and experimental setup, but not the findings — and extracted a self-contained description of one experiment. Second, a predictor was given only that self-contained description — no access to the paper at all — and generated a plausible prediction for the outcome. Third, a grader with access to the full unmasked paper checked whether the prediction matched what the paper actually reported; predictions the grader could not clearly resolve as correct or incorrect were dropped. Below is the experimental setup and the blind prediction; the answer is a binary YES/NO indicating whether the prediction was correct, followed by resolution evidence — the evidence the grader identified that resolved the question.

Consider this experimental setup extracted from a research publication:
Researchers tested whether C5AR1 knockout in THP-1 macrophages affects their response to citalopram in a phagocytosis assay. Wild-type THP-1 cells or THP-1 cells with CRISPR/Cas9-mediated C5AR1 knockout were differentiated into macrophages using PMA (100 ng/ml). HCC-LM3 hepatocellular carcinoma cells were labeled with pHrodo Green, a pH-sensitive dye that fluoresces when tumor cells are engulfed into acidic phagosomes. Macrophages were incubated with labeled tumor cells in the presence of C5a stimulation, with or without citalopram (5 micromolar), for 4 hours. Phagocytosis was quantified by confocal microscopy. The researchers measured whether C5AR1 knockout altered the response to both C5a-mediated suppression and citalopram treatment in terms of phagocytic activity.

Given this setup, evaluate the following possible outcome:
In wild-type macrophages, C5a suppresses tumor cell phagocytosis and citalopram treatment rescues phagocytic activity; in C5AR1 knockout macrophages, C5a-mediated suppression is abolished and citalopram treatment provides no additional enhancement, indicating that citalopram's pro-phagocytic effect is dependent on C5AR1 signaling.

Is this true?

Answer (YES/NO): YES